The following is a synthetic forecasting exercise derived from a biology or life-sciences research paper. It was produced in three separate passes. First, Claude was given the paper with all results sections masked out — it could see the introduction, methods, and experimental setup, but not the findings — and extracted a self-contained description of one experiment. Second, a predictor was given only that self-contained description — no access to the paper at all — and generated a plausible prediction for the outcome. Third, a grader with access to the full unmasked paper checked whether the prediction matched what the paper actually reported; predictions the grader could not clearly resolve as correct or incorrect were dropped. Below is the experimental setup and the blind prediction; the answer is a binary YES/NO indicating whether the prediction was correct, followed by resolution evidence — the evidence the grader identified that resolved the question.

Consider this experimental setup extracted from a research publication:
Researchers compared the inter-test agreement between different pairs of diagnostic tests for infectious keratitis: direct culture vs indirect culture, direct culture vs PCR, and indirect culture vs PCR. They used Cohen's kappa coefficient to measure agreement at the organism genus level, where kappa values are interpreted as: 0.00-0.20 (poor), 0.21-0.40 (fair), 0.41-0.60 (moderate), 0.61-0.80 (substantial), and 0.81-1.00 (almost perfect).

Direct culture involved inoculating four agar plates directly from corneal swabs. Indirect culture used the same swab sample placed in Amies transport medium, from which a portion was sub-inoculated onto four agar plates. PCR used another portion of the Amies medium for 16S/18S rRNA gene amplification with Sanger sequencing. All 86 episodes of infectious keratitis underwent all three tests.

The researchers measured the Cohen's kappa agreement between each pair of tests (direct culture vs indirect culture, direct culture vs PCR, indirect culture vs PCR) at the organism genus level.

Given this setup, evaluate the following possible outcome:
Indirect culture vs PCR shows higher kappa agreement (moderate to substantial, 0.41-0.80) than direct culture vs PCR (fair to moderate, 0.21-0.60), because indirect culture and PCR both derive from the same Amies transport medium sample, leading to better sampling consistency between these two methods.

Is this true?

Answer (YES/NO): YES